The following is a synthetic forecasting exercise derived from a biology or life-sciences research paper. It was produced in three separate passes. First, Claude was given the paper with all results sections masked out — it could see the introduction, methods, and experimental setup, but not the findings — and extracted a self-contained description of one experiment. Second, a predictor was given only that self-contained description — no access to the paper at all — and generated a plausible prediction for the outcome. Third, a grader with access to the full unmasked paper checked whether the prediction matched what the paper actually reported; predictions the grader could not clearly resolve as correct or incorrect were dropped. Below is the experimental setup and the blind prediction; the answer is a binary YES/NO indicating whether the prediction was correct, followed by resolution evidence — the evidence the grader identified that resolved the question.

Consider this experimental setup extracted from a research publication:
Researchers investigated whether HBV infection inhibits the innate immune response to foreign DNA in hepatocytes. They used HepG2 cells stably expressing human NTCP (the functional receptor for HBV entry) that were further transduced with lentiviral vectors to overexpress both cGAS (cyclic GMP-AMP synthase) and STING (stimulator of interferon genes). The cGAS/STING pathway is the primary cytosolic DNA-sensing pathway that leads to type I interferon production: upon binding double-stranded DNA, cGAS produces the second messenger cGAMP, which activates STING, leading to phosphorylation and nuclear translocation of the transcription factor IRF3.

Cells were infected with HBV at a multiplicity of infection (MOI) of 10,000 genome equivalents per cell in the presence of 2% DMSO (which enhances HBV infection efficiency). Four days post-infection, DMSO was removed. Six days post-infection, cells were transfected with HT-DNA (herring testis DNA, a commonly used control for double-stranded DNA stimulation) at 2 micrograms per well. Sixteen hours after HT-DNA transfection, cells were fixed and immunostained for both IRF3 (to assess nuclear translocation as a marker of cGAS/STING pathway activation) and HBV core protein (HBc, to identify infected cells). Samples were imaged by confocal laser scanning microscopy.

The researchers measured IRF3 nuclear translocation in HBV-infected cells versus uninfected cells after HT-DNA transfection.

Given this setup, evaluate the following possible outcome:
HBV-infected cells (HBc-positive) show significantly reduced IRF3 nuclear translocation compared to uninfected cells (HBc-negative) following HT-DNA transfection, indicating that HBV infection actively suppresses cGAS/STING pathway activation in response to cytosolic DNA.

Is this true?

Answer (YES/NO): NO